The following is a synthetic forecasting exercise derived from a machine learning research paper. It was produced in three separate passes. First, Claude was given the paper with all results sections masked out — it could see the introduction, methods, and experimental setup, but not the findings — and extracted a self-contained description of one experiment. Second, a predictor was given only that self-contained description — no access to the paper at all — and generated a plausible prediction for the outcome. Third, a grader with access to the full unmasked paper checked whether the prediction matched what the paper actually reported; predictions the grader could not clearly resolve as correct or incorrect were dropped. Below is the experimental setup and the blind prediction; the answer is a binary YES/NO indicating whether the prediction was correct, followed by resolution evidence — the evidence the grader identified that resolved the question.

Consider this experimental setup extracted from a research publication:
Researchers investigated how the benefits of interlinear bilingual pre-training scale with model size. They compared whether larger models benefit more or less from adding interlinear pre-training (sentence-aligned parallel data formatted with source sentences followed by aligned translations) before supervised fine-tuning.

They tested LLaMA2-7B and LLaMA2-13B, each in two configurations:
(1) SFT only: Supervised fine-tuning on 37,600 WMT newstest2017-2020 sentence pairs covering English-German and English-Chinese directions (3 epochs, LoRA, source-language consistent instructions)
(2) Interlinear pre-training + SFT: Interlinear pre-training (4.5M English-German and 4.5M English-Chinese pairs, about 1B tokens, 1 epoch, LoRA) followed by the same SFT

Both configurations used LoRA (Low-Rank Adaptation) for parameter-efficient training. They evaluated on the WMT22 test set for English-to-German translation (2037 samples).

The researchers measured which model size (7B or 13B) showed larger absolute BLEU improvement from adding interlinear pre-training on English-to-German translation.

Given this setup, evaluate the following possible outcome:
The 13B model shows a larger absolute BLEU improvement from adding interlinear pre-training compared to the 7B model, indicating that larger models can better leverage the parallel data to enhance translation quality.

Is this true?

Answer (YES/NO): NO